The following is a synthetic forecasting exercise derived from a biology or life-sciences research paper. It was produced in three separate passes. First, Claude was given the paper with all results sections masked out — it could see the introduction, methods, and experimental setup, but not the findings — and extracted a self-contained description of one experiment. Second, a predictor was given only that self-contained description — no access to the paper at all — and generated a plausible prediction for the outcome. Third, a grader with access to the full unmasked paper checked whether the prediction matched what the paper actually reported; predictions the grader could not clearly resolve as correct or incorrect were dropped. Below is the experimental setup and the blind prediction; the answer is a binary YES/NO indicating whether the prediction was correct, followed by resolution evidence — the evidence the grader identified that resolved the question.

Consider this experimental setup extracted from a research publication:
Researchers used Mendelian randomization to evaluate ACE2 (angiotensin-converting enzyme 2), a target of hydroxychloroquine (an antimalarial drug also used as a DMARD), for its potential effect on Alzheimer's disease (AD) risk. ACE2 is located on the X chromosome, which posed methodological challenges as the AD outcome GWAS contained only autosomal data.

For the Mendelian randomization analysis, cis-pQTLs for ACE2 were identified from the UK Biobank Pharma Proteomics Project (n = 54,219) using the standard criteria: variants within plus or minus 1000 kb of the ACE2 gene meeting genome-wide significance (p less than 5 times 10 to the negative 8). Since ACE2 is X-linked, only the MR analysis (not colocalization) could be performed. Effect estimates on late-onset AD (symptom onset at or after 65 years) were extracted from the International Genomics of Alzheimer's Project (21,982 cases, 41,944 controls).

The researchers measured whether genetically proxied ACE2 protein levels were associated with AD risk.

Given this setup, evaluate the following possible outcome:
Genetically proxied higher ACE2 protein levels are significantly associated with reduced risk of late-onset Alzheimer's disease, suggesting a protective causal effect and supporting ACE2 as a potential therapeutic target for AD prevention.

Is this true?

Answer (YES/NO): NO